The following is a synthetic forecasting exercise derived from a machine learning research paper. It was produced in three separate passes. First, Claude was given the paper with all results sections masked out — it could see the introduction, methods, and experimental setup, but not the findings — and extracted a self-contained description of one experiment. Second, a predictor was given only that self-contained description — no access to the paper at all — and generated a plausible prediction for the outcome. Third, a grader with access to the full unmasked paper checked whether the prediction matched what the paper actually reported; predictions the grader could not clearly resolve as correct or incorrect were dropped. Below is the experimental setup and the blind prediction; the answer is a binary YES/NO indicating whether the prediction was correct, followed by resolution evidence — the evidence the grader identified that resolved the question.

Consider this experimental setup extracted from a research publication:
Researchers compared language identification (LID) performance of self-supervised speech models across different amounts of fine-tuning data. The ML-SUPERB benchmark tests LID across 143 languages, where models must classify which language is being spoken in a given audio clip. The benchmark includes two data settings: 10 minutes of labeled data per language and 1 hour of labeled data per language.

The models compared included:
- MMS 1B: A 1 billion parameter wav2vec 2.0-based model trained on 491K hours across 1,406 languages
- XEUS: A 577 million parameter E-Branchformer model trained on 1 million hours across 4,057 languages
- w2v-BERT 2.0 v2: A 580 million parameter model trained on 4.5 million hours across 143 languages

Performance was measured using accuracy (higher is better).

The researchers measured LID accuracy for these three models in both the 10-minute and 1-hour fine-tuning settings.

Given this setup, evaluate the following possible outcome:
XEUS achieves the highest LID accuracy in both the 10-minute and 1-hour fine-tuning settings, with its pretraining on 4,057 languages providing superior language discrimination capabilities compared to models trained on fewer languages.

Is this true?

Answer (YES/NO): NO